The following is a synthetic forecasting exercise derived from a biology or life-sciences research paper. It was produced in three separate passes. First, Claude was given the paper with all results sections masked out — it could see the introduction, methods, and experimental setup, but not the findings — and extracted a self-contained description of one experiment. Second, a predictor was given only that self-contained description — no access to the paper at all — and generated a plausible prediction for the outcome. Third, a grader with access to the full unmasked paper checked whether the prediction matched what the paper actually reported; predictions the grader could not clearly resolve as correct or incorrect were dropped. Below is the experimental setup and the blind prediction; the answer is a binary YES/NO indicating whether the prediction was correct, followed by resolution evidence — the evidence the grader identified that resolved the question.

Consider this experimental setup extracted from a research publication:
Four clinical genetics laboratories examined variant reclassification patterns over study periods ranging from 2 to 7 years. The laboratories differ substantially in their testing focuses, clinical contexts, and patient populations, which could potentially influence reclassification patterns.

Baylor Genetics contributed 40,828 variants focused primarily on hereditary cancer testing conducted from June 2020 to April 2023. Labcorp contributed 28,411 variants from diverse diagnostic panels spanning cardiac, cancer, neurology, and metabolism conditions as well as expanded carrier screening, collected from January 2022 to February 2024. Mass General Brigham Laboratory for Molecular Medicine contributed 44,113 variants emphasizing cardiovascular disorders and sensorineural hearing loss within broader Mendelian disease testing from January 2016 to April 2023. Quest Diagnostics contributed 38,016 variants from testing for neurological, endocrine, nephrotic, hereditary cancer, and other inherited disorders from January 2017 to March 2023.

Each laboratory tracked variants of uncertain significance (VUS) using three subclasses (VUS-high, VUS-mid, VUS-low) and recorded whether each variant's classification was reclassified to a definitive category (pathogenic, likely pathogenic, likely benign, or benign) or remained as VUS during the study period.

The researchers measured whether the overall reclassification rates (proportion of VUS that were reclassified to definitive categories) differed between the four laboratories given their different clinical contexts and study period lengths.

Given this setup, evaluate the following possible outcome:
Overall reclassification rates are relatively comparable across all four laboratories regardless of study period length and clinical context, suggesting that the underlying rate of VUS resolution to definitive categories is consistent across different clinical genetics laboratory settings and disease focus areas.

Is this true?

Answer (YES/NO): NO